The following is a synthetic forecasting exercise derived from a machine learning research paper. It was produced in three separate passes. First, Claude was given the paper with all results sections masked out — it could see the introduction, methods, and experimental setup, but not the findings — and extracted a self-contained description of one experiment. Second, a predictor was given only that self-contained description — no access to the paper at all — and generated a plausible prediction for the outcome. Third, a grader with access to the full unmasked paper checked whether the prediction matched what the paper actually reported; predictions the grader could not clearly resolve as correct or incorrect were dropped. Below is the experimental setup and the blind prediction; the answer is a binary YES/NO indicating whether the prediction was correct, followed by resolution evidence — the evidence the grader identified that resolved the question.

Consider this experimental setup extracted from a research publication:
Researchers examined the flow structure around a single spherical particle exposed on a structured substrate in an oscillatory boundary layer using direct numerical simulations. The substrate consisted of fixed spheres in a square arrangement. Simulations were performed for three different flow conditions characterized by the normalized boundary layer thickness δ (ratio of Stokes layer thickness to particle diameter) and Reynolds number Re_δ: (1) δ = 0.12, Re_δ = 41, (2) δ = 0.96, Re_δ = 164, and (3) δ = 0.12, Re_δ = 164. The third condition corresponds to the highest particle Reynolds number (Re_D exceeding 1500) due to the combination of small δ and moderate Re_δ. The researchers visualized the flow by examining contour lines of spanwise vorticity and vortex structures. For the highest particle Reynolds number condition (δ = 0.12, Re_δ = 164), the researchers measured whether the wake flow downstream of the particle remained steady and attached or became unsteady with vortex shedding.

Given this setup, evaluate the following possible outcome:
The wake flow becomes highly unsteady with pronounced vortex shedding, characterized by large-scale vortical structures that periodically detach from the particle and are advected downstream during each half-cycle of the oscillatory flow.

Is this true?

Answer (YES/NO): NO